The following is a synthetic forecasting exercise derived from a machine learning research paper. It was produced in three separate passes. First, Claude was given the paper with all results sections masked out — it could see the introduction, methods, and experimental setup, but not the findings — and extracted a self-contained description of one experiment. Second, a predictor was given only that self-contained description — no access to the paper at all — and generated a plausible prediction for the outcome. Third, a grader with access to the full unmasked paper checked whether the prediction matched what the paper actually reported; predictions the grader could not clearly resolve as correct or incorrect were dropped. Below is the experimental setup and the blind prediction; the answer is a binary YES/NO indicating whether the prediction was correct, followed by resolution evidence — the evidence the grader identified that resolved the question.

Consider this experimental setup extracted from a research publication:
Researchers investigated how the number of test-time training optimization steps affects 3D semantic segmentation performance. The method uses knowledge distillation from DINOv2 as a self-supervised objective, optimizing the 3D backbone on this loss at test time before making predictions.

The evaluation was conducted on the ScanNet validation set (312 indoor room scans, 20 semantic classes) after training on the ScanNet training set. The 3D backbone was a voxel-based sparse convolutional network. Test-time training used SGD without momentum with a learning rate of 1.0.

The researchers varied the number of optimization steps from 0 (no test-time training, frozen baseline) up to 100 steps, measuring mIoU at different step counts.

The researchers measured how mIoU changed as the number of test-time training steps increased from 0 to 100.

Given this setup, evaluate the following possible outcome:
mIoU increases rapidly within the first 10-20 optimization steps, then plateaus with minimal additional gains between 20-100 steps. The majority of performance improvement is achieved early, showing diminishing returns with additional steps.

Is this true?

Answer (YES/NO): NO